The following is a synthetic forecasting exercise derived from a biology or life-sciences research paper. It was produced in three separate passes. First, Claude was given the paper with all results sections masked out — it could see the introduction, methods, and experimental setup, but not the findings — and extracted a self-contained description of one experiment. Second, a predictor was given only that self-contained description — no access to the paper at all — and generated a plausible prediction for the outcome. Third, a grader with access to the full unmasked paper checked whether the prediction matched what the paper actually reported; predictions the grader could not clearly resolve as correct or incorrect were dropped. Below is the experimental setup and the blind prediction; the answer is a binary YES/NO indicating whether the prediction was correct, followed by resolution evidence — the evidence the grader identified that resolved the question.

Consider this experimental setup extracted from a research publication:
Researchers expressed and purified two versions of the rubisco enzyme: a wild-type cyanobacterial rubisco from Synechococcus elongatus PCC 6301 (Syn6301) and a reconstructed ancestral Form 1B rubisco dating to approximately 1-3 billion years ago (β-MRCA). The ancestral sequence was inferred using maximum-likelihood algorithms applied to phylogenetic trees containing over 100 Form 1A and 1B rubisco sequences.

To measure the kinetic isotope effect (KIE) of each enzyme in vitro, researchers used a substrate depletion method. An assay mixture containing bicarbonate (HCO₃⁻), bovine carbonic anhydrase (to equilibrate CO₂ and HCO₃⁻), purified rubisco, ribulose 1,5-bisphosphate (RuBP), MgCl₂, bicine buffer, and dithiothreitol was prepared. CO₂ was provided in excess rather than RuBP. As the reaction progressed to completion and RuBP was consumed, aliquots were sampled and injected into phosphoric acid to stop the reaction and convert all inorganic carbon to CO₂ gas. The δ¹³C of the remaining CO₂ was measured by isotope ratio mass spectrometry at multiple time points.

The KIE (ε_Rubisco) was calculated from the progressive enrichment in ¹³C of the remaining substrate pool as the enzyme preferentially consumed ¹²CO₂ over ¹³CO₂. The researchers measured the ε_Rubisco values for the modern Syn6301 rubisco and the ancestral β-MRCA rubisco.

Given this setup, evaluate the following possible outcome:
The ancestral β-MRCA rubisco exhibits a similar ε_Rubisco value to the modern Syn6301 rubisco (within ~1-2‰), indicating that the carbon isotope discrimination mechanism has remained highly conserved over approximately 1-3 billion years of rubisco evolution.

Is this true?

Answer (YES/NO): NO